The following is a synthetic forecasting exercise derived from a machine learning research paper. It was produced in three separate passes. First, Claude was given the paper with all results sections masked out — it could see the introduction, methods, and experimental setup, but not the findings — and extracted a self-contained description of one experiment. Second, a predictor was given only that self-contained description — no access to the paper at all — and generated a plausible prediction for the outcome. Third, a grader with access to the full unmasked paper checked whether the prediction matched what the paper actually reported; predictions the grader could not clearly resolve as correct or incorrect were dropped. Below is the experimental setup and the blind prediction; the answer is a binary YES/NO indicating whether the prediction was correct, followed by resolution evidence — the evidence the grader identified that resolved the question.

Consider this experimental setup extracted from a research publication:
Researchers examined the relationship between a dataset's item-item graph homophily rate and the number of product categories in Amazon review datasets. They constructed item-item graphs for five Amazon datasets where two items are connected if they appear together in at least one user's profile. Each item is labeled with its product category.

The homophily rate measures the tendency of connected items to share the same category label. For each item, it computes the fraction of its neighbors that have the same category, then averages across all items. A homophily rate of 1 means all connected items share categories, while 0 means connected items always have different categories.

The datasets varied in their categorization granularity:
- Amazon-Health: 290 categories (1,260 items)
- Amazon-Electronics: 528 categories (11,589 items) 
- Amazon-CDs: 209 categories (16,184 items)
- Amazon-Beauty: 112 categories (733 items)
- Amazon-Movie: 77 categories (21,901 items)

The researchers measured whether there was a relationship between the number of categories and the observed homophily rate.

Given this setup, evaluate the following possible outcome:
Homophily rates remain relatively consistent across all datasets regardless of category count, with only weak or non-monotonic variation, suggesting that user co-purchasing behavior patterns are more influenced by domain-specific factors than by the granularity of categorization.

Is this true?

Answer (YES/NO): NO